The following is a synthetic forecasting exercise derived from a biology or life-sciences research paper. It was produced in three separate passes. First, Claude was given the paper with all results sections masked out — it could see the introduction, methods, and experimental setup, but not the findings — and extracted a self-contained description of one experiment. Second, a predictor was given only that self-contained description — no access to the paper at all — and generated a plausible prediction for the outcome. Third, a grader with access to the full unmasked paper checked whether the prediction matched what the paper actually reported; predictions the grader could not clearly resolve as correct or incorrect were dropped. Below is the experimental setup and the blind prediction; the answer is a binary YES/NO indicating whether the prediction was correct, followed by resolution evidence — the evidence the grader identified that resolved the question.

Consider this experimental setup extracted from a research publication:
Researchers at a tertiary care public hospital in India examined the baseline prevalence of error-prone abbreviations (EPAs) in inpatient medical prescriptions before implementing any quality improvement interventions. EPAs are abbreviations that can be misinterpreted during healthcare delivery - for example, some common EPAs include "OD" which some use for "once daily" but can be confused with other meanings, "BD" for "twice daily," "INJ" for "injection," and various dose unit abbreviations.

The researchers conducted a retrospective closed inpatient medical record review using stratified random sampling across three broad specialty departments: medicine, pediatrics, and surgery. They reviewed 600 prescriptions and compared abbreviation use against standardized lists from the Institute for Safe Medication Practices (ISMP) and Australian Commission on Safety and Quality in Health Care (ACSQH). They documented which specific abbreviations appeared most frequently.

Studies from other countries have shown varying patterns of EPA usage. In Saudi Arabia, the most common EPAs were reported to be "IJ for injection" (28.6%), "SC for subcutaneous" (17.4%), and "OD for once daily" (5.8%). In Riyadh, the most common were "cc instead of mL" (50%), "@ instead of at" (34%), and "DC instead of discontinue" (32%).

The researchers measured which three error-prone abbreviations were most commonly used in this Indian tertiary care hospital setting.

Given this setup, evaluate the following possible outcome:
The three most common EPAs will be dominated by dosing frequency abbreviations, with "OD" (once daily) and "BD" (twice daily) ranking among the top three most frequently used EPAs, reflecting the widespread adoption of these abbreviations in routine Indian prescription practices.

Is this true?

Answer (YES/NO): YES